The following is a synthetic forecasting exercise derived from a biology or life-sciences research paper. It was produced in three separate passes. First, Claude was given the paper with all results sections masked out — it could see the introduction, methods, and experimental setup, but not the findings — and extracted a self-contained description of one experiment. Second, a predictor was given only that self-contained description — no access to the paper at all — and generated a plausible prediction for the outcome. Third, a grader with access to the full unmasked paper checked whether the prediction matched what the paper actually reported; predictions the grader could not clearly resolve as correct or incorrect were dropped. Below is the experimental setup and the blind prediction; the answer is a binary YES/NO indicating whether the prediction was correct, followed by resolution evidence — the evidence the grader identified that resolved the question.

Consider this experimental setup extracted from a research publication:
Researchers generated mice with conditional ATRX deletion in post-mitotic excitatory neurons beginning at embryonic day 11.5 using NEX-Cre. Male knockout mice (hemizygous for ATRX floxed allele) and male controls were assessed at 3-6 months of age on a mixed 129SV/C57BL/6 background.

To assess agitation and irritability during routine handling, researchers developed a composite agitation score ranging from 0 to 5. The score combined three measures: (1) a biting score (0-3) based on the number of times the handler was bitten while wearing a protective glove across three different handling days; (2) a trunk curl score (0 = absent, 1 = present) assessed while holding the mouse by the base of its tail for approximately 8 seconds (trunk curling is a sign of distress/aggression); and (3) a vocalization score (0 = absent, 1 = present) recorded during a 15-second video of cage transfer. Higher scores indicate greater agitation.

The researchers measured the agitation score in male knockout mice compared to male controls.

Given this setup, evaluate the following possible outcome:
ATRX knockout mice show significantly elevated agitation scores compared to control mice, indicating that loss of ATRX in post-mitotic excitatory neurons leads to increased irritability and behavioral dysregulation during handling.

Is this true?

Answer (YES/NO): YES